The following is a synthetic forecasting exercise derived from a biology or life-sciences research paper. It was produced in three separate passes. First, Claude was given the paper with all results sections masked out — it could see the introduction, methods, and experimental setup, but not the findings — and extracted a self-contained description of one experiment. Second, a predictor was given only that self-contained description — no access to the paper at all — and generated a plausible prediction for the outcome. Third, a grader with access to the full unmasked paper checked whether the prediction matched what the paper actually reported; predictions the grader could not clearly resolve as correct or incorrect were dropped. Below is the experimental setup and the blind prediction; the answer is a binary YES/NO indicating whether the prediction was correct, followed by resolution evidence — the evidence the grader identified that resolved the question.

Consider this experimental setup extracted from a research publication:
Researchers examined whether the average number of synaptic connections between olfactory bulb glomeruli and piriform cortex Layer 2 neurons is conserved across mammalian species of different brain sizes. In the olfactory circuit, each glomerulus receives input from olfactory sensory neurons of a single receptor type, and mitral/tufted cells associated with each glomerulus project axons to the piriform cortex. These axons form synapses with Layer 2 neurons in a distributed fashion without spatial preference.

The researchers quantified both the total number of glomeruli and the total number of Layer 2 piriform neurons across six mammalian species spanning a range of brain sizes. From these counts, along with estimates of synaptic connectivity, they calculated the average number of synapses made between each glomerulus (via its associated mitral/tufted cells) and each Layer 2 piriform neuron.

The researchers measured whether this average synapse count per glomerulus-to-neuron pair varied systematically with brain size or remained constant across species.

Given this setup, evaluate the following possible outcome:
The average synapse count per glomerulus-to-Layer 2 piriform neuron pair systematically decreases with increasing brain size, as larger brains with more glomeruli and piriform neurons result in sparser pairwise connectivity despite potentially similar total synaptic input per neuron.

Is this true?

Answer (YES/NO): NO